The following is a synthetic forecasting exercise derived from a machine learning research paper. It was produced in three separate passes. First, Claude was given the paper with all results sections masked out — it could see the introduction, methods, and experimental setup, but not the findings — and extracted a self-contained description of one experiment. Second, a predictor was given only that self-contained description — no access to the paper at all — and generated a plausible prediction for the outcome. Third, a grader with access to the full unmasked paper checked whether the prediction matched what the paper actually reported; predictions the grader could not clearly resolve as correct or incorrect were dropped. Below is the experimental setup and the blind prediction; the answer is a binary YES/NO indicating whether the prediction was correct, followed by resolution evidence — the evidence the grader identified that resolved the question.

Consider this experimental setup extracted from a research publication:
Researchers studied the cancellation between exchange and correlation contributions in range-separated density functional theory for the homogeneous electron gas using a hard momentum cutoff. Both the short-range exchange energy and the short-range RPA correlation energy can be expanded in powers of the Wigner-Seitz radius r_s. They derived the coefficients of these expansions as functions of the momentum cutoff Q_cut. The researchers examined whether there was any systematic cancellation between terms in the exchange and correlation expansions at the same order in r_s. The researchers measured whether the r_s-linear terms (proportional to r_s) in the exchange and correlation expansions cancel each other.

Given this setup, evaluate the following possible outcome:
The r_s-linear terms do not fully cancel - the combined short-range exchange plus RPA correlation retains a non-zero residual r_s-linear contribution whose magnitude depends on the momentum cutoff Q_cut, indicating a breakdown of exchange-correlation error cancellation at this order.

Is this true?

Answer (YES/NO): NO